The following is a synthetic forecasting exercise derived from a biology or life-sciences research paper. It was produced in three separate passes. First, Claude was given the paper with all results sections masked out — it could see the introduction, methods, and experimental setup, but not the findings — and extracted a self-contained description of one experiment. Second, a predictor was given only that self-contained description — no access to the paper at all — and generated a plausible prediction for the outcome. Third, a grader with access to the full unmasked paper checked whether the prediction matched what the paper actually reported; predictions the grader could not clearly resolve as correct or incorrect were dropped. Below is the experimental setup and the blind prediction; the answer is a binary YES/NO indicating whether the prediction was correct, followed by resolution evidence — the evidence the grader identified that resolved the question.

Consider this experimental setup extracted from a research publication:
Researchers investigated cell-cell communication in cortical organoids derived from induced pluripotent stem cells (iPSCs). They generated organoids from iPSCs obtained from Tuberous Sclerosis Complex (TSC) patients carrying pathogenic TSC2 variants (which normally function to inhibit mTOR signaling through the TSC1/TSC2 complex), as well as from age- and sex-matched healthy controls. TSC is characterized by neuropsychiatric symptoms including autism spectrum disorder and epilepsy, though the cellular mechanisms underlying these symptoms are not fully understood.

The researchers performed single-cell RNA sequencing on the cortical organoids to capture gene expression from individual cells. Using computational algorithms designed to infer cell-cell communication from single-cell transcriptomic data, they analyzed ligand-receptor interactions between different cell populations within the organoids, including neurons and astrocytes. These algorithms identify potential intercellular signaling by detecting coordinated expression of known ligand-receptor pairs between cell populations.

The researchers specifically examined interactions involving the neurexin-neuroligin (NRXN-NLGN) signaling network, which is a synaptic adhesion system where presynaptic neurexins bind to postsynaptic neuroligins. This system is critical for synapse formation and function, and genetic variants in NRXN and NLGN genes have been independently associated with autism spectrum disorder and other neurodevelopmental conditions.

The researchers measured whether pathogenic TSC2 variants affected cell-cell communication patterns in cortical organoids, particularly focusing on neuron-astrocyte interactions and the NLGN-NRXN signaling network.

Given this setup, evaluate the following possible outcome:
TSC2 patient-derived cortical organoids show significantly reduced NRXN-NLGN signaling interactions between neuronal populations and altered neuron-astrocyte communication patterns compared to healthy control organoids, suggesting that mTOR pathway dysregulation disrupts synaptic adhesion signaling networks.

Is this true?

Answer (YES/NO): NO